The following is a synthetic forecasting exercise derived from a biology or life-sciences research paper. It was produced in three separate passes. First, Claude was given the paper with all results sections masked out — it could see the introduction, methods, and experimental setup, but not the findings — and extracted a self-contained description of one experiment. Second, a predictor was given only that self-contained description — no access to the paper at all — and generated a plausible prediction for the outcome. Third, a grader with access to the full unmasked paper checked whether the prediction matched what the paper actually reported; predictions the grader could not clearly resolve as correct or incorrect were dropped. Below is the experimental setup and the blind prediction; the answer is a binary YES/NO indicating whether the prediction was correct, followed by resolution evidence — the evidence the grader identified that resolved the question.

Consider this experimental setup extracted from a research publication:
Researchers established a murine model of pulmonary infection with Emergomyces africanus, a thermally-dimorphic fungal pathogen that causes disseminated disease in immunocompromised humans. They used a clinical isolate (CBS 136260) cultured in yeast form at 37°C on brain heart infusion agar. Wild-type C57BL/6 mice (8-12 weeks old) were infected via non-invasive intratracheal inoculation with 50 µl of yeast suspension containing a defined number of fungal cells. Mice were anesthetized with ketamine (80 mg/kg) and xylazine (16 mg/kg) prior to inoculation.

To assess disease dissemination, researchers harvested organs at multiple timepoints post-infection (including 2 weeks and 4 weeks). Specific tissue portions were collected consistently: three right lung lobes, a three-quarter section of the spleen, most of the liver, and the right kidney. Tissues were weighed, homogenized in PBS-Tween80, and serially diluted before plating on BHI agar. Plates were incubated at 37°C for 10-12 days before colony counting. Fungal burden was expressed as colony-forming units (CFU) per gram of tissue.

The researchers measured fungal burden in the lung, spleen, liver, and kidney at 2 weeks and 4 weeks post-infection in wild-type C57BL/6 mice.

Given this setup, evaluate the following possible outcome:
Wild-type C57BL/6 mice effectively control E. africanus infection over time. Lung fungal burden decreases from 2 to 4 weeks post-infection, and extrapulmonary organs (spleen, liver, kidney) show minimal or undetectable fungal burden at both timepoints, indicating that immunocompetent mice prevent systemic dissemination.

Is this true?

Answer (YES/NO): NO